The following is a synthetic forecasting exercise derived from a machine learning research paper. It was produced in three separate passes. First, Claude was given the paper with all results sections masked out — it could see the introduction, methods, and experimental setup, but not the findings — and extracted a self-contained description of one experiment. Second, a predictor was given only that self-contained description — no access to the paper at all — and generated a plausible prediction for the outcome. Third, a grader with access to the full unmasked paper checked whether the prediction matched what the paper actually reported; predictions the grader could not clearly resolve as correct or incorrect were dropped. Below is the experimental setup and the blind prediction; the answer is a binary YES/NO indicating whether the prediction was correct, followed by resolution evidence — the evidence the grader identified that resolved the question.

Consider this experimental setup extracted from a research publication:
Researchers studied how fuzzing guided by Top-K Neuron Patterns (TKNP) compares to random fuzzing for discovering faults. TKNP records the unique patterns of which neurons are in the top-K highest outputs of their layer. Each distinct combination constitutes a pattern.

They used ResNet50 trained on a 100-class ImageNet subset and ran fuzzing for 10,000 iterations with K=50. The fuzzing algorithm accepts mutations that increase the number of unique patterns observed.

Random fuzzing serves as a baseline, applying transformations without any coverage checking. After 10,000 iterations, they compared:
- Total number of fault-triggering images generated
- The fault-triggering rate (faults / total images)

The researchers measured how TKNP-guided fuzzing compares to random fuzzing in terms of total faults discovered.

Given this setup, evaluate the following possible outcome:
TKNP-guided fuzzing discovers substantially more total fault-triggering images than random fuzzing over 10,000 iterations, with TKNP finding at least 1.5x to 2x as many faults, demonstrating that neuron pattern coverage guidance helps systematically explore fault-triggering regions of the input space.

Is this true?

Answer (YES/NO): NO